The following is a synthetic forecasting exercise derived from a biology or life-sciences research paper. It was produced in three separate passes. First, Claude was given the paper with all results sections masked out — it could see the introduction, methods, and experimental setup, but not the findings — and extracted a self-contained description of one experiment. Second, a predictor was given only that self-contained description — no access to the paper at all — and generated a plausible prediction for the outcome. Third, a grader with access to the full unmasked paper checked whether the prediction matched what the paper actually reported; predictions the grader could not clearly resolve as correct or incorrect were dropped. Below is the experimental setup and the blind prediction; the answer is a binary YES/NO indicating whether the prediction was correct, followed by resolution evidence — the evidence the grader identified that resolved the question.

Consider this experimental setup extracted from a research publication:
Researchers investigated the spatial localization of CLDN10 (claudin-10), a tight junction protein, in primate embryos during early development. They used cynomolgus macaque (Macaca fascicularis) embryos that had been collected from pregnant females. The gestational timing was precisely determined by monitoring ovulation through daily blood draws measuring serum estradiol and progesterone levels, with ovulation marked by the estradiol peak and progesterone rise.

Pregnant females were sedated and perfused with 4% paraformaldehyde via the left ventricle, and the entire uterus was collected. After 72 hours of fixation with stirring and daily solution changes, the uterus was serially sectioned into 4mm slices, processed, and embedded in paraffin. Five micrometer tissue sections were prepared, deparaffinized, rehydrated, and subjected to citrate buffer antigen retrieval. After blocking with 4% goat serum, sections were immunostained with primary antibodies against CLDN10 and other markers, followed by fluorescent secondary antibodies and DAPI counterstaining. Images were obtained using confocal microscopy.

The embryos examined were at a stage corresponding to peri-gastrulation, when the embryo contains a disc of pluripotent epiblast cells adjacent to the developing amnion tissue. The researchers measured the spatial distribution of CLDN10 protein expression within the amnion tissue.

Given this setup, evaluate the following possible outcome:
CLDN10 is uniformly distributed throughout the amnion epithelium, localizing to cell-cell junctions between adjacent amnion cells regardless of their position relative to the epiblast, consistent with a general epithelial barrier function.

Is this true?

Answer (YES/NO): NO